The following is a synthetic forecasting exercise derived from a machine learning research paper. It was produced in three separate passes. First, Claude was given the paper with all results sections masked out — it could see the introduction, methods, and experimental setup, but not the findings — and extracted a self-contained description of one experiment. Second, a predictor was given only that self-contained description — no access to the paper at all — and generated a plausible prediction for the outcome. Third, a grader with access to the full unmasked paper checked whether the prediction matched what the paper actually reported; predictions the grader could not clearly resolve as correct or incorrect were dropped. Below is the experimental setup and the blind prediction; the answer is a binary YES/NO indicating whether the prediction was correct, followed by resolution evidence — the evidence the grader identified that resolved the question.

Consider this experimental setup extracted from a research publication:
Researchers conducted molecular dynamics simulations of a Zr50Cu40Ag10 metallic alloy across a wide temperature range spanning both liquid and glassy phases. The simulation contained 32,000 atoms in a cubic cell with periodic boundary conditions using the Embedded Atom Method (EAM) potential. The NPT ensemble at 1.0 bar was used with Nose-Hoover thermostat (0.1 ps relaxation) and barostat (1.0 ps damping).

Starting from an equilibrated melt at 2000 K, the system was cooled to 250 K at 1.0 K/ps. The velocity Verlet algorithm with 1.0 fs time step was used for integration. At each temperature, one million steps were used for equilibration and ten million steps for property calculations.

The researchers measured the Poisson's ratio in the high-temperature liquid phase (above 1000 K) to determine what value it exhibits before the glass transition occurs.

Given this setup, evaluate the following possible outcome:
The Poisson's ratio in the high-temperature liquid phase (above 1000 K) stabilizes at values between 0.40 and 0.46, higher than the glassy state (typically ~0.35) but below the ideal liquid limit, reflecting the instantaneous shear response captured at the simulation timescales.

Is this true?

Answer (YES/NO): NO